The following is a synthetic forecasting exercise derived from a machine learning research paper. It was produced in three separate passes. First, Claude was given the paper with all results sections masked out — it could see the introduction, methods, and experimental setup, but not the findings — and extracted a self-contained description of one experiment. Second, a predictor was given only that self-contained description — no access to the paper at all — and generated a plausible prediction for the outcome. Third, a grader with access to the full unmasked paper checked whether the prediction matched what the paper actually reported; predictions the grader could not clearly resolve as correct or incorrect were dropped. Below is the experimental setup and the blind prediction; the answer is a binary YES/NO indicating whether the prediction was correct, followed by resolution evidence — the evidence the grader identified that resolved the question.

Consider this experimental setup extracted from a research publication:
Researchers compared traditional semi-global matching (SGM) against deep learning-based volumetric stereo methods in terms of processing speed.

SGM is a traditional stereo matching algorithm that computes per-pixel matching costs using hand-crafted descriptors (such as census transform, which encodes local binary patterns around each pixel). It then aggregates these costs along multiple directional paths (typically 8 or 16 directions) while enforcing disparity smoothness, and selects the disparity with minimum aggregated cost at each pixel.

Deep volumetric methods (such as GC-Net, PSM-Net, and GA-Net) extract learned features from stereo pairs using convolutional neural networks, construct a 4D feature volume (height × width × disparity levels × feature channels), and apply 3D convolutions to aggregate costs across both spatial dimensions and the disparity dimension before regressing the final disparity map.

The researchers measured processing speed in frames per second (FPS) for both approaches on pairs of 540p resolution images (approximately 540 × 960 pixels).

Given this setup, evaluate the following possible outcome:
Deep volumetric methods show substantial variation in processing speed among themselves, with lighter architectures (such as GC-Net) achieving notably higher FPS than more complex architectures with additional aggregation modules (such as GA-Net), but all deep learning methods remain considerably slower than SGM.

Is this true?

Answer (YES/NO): YES